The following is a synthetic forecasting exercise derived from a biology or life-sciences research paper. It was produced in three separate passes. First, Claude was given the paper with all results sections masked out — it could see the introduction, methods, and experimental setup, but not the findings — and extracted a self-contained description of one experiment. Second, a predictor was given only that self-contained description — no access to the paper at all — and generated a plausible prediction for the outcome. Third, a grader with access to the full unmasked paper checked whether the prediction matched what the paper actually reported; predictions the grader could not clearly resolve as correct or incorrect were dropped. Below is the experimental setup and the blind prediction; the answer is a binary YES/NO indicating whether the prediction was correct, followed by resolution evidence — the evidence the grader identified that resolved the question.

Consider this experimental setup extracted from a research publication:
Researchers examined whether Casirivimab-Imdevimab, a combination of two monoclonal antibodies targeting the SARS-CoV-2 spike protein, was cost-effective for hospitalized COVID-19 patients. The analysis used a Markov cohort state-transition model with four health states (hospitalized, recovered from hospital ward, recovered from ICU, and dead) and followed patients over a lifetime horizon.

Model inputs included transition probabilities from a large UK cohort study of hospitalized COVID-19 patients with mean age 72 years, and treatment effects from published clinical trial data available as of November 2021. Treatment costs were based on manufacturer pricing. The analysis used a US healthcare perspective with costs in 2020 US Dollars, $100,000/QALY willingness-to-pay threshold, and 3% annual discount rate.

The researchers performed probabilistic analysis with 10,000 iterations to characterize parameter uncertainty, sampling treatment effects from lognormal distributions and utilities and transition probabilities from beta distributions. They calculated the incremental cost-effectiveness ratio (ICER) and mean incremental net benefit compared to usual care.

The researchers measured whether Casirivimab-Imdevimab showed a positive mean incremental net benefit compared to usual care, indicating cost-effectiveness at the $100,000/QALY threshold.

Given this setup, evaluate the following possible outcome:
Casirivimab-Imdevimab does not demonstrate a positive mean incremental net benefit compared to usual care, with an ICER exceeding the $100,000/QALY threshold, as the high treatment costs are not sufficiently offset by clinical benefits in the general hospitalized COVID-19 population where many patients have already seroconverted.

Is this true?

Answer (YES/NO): NO